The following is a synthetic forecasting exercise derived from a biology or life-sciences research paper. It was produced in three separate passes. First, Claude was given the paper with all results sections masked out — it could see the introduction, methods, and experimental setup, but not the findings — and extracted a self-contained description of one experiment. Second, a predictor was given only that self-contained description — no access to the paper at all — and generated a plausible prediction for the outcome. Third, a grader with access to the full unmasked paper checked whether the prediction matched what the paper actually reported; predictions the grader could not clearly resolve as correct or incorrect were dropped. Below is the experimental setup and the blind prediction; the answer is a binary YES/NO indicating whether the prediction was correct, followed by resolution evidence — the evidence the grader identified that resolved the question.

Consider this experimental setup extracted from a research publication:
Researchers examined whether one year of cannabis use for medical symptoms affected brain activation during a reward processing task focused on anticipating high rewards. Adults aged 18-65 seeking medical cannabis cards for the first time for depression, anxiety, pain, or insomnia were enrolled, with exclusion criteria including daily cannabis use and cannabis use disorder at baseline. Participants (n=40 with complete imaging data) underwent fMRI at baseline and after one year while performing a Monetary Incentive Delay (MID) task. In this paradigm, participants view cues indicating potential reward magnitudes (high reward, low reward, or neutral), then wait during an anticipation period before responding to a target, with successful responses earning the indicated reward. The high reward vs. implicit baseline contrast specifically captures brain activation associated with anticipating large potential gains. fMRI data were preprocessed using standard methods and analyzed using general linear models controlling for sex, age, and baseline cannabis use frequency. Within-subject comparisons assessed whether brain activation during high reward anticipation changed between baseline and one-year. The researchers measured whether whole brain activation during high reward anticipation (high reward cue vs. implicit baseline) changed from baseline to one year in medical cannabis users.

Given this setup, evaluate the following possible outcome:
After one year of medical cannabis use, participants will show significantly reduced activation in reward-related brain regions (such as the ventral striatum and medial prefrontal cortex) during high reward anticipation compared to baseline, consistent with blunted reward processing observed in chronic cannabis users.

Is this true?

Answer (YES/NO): NO